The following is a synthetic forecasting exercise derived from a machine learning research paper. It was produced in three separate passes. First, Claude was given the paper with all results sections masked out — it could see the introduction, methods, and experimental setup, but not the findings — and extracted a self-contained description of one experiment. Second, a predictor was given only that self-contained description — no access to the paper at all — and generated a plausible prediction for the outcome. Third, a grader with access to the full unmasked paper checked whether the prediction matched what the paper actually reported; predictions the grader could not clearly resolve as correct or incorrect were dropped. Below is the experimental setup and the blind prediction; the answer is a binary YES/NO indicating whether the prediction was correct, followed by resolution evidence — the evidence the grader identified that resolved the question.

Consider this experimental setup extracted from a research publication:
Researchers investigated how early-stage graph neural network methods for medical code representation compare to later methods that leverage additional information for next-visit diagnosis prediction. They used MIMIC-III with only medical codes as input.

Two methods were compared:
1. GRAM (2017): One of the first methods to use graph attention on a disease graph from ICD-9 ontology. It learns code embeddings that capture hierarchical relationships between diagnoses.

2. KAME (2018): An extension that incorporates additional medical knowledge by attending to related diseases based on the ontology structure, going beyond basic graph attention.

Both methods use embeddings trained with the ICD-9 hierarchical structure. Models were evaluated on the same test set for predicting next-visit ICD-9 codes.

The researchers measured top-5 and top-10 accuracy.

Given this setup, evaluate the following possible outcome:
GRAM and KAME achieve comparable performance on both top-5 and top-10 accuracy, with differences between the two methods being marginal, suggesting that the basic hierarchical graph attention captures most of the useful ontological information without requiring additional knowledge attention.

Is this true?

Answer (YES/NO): NO